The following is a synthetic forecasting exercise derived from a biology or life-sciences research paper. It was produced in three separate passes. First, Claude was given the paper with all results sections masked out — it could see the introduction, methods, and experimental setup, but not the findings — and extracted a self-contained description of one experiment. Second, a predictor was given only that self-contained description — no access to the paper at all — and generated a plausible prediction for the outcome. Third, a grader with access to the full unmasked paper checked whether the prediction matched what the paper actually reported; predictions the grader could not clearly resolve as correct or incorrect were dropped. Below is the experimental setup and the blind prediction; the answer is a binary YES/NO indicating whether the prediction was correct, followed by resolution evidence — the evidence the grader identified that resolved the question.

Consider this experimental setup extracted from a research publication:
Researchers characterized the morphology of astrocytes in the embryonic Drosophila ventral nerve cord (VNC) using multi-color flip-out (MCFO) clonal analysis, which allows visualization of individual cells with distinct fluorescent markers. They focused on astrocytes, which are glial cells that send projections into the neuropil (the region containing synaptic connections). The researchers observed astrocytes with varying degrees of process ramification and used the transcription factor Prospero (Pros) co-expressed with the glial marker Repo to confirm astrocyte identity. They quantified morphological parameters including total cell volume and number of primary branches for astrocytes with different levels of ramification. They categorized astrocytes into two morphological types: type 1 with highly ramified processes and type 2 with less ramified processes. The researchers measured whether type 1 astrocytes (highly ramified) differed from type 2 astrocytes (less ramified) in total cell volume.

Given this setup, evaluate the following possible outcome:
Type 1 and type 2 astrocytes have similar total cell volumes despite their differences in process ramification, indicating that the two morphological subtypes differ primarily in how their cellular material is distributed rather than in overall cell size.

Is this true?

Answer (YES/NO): NO